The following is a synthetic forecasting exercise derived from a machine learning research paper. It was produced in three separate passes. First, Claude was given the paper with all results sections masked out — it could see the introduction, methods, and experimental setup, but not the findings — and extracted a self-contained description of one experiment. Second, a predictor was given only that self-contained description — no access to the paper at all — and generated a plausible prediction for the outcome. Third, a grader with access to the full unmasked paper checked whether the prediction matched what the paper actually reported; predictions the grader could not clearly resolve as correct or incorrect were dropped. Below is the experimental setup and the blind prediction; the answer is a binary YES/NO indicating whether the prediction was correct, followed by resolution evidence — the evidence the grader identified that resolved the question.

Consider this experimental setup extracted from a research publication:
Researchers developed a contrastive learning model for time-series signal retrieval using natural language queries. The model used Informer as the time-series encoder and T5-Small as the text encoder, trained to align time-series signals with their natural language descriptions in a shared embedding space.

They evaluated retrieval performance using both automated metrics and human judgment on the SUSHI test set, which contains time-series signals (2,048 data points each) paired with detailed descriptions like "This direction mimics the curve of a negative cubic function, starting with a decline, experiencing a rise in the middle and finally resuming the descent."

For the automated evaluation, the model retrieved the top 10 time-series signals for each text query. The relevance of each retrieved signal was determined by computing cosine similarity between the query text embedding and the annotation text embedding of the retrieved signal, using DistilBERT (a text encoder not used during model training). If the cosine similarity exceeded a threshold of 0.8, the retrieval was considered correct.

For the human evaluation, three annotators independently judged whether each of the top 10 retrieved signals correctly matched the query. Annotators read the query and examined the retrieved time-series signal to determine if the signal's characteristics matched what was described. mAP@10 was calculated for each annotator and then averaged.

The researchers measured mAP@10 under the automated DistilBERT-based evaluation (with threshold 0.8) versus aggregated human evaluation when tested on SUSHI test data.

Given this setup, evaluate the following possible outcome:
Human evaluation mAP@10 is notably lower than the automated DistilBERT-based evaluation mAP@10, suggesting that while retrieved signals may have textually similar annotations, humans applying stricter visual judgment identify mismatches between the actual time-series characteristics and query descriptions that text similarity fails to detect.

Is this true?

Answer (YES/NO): YES